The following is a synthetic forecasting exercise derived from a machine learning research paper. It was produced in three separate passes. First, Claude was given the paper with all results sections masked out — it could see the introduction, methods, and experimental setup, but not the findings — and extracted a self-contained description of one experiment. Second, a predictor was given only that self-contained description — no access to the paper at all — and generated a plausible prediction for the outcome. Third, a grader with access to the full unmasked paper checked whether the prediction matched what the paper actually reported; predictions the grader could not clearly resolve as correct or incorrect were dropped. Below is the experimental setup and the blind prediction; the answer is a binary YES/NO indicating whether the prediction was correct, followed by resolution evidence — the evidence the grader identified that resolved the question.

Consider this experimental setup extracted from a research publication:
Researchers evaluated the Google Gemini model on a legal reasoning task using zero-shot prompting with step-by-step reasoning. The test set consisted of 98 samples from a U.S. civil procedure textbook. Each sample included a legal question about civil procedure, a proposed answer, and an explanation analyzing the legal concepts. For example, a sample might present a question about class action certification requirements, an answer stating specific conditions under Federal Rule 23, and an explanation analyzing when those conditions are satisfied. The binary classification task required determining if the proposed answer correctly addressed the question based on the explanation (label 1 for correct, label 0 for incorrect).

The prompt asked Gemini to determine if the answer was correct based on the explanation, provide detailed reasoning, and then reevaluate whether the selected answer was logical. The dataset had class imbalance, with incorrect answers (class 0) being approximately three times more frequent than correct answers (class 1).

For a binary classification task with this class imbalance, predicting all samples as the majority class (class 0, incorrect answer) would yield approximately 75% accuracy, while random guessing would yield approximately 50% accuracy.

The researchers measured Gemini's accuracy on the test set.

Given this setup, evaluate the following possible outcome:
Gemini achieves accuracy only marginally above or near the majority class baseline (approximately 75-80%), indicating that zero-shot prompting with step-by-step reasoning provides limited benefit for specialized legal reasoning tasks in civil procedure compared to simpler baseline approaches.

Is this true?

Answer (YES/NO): NO